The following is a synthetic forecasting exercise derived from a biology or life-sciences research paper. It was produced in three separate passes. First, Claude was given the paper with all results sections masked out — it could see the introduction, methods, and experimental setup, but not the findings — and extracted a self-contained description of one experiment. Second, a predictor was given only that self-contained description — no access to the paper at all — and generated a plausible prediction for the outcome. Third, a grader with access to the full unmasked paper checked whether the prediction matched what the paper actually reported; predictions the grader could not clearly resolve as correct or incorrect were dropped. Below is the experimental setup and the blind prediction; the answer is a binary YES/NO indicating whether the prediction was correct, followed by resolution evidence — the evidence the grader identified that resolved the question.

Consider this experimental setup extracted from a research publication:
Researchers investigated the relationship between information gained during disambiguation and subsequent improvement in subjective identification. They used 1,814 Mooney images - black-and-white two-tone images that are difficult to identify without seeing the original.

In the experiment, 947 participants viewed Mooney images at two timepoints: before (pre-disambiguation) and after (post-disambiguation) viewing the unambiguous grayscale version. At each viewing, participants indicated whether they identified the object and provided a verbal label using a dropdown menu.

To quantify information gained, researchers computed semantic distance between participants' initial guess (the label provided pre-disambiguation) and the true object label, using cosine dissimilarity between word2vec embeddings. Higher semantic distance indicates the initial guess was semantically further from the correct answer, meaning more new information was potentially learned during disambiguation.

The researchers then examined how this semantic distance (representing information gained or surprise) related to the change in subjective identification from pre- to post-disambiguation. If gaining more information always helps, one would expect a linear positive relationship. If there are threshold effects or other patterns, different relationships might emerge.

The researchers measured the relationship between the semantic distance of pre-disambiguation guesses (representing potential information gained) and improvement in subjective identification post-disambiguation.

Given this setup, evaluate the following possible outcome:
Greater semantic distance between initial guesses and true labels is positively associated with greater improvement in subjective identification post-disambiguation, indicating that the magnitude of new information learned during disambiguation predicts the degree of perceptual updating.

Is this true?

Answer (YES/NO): NO